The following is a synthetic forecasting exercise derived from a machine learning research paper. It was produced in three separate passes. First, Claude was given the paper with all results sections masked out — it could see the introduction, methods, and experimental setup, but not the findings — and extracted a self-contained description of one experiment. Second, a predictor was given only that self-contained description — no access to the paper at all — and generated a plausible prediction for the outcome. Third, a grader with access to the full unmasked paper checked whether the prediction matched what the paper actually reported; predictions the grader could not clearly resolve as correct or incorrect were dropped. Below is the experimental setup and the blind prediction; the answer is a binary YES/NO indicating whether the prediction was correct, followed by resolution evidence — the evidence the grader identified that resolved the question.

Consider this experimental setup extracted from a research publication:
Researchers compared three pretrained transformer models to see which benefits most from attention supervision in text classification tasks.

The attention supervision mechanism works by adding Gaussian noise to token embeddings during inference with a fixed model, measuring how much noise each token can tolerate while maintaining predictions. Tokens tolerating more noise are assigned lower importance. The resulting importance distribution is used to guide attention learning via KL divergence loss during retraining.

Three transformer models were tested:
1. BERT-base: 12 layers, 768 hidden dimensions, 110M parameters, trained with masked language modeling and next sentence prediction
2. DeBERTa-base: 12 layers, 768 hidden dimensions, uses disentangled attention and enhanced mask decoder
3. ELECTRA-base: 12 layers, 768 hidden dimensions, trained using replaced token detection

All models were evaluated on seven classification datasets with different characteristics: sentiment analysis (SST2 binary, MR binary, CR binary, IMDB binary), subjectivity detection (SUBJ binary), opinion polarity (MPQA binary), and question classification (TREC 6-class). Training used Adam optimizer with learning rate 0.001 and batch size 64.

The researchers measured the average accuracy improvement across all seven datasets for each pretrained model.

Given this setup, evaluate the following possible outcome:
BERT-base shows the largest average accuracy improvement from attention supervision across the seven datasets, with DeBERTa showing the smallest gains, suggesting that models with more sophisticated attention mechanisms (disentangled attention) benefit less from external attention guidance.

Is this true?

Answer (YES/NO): NO